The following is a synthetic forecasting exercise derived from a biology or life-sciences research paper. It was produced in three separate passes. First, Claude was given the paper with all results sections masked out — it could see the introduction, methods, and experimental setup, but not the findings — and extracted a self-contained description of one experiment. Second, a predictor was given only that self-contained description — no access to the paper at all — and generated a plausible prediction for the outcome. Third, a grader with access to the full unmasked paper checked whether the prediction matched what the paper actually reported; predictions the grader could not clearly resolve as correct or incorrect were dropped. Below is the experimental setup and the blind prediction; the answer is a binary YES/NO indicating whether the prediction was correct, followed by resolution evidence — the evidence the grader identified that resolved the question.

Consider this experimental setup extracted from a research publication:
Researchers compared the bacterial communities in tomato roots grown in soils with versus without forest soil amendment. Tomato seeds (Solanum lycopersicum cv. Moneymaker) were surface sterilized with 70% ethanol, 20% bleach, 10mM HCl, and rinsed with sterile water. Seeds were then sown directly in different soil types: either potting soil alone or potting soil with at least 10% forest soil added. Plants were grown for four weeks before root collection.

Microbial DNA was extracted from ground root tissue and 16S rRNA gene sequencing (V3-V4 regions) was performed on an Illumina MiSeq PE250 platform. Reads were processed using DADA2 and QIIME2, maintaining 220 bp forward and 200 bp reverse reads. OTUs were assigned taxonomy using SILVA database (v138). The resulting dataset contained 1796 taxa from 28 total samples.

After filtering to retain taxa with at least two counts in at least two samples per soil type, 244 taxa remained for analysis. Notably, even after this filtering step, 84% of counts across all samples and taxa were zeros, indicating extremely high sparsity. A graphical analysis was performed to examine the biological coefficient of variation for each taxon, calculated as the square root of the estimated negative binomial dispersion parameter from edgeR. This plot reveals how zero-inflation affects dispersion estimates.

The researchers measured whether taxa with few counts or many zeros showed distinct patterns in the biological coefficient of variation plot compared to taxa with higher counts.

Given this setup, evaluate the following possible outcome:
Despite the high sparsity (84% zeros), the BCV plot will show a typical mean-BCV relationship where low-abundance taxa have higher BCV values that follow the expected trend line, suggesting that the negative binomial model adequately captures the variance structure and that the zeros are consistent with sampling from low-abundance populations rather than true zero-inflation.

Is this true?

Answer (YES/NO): NO